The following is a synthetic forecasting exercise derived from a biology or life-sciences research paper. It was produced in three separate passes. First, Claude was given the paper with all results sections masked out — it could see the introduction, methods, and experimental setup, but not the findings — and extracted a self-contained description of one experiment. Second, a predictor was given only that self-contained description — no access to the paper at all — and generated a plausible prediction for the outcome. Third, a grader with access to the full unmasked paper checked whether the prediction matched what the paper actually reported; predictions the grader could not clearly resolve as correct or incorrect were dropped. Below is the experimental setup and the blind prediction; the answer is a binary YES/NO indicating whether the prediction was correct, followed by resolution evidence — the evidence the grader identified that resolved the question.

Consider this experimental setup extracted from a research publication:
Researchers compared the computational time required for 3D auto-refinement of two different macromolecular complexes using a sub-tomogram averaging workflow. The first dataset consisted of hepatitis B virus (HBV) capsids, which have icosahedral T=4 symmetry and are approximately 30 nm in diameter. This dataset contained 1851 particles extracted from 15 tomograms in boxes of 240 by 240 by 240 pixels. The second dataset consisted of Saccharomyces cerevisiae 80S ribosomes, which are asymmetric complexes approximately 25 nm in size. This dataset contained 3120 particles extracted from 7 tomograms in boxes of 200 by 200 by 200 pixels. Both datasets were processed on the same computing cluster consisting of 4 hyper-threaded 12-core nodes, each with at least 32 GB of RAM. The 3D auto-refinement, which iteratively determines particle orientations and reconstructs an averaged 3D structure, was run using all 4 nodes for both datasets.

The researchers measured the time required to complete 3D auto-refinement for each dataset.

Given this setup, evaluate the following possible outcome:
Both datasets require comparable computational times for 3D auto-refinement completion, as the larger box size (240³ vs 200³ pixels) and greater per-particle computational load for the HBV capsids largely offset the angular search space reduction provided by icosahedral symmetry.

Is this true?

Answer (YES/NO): NO